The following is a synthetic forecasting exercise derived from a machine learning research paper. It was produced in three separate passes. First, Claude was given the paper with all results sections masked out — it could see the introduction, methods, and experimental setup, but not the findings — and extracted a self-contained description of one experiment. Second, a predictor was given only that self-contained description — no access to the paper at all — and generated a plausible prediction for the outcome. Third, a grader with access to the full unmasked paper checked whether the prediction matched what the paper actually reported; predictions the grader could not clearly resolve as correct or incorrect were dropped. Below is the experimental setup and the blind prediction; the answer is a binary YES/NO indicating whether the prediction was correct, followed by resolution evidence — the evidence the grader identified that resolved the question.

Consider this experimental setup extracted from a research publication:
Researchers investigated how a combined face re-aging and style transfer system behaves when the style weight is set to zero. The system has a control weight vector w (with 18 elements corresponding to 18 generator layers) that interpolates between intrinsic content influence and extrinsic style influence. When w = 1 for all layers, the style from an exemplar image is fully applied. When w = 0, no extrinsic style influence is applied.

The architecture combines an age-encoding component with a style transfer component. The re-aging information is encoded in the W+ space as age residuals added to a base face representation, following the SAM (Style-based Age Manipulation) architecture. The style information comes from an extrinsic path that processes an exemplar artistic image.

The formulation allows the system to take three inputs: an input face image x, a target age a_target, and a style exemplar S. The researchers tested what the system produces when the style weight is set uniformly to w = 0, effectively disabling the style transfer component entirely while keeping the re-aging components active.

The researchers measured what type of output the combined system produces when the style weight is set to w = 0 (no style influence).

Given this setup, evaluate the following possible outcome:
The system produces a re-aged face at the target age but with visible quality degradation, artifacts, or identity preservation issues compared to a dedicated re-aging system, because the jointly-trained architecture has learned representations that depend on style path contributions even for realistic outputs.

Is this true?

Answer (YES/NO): NO